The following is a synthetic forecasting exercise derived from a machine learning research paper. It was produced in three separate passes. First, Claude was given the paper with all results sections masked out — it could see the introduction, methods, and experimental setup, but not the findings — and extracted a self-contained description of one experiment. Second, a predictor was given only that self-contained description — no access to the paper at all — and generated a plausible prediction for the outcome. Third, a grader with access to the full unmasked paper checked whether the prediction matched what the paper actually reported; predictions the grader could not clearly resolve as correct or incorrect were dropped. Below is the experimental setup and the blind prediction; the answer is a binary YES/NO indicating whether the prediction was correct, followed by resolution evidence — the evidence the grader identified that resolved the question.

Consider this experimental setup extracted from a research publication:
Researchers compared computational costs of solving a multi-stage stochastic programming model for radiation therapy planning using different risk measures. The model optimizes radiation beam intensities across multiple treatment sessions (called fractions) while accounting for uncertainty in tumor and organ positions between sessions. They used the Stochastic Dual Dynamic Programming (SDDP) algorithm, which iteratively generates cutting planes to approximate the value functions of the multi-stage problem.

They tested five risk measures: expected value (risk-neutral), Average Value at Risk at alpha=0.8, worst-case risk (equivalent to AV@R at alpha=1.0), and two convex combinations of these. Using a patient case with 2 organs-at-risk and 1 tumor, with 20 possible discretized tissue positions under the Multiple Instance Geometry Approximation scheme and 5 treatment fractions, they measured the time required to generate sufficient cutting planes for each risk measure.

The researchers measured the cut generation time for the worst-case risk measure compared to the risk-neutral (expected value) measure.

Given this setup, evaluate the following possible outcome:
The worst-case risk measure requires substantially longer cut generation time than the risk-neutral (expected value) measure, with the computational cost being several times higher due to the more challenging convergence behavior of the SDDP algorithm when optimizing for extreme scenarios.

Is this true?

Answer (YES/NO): NO